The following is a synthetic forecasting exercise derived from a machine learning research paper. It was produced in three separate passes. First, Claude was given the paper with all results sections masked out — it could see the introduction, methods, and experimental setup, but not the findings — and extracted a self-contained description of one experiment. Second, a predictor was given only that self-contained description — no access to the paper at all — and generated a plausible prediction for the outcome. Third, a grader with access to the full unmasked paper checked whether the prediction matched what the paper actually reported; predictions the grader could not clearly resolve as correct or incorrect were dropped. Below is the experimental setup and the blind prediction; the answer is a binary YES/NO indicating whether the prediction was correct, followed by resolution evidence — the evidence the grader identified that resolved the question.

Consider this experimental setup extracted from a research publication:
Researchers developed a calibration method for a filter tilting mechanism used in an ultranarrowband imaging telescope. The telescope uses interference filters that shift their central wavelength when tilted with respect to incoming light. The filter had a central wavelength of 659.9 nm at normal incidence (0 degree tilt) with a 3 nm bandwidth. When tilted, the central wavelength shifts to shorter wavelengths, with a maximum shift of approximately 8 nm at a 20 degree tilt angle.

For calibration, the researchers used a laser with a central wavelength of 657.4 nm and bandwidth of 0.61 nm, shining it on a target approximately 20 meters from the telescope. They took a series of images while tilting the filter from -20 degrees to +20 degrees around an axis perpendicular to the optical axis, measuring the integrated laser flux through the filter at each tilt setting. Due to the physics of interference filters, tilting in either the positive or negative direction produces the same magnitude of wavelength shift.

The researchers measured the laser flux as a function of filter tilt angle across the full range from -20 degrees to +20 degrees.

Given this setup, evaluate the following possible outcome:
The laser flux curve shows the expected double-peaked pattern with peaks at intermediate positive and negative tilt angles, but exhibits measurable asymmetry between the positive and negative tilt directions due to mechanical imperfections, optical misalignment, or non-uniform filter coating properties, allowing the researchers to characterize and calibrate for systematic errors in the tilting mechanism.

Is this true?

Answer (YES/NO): NO